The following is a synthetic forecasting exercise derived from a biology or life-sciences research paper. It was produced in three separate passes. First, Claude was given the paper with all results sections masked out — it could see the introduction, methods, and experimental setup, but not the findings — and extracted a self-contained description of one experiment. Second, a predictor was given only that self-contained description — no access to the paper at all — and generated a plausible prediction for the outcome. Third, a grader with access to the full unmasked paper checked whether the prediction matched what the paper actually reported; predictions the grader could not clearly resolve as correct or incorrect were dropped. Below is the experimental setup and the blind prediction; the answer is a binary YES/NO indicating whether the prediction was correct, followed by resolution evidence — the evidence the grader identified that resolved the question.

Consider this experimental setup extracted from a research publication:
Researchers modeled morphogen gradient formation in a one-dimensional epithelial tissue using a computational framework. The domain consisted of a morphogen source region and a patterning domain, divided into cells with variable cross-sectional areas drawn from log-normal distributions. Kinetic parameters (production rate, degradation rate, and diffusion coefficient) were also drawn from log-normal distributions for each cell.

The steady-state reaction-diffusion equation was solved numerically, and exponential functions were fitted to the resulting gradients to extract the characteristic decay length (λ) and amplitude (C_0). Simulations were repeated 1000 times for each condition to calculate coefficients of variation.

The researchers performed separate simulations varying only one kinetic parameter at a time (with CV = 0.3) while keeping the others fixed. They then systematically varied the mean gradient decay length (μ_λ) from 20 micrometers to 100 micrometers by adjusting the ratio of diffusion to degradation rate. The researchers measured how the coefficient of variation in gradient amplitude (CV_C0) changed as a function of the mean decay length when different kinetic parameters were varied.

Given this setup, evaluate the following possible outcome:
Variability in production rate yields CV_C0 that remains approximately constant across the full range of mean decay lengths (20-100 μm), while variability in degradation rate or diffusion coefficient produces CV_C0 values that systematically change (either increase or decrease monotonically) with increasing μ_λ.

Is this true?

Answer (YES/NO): NO